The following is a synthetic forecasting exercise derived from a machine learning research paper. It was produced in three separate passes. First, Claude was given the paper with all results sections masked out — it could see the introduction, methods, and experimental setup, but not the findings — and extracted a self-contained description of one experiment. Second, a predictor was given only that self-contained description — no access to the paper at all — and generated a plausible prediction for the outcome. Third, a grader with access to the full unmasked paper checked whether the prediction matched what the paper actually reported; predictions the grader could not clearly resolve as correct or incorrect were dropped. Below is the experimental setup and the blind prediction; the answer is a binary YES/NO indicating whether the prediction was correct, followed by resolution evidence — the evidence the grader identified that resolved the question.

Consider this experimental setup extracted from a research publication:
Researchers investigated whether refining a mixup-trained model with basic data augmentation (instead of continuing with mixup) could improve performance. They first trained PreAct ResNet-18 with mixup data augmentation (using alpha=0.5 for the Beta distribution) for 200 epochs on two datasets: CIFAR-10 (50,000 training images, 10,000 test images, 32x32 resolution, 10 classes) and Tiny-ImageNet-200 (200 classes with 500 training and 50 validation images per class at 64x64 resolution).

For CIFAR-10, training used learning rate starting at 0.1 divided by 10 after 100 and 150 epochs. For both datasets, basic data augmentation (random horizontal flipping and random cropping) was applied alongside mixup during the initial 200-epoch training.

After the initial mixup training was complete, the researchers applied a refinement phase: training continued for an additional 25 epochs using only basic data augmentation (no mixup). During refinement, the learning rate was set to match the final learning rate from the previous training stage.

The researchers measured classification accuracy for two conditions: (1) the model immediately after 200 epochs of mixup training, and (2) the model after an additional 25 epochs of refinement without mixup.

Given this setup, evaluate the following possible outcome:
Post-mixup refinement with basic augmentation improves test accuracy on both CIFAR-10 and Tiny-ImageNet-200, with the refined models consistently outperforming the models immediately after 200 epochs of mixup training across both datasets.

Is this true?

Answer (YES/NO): NO